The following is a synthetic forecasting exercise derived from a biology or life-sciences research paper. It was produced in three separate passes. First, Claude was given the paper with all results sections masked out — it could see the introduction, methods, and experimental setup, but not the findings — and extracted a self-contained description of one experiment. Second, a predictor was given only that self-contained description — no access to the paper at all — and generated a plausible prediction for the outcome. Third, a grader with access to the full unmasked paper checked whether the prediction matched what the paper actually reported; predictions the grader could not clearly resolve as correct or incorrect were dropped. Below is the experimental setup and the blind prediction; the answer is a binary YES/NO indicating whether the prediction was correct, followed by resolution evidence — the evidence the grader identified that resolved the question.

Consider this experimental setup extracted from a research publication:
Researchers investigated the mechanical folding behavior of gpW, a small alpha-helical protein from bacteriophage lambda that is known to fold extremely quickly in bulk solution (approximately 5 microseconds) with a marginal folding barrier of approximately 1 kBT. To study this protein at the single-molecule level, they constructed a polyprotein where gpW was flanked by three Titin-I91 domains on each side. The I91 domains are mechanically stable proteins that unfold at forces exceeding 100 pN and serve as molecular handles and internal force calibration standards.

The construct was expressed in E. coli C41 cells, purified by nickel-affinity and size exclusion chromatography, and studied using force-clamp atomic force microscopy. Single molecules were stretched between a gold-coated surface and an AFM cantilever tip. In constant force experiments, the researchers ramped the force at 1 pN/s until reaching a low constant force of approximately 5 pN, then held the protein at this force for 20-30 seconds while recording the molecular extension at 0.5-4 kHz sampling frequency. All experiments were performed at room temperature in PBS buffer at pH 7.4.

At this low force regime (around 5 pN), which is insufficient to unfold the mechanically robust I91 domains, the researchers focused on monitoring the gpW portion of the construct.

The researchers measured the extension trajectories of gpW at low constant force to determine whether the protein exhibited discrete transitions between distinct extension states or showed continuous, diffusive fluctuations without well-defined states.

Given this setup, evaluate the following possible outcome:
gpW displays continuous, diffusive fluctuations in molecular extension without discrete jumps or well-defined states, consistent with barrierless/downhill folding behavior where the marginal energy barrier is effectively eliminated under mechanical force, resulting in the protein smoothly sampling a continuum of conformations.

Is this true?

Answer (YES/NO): NO